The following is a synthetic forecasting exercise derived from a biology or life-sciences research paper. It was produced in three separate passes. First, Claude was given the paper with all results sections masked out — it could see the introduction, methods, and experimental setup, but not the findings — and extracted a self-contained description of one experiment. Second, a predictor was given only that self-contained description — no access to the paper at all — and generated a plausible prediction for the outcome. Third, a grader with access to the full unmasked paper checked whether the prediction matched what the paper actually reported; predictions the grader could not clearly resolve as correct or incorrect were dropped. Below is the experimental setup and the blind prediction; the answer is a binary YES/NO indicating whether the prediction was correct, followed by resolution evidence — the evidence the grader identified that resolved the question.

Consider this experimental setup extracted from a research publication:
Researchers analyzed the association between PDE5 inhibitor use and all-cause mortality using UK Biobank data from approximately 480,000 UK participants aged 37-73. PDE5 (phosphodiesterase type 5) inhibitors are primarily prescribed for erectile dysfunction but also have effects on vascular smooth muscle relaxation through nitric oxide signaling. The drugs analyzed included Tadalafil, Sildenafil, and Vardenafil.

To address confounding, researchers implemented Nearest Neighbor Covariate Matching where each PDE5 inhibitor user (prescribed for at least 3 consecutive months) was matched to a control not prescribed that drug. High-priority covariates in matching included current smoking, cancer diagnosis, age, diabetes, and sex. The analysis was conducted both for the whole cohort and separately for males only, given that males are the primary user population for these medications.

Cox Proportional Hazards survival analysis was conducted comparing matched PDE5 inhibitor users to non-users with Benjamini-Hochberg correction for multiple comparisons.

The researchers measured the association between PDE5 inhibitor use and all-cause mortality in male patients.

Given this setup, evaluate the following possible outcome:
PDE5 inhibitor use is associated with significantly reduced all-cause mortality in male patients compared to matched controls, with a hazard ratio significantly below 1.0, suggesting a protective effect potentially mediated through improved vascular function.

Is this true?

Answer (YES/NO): YES